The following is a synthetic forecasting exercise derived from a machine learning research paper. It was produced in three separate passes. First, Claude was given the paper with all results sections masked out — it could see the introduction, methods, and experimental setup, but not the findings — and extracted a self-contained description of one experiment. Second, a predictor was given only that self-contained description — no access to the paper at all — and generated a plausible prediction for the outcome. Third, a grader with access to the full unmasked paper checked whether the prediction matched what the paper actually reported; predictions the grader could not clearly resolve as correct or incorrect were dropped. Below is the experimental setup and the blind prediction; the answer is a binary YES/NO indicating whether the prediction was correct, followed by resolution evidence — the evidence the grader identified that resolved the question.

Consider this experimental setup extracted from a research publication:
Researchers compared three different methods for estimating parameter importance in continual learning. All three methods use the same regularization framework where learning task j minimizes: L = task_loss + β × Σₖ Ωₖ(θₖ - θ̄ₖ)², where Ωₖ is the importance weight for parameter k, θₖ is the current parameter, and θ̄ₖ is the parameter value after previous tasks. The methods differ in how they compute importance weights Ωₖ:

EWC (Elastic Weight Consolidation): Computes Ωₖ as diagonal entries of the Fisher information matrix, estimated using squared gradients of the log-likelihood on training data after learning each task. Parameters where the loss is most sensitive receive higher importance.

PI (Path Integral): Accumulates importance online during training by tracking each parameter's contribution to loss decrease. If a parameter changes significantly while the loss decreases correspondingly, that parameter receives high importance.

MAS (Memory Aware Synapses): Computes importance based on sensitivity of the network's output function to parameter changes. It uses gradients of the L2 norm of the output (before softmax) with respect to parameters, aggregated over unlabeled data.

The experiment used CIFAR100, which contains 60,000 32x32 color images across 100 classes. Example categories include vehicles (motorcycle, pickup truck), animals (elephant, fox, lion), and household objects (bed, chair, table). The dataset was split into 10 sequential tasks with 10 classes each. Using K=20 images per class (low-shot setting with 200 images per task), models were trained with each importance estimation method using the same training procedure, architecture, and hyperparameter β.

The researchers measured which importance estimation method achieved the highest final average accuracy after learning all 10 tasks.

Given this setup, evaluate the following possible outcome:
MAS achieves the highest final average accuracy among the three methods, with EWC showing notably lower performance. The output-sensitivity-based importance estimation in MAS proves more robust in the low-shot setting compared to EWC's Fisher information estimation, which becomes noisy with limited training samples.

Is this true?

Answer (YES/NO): NO